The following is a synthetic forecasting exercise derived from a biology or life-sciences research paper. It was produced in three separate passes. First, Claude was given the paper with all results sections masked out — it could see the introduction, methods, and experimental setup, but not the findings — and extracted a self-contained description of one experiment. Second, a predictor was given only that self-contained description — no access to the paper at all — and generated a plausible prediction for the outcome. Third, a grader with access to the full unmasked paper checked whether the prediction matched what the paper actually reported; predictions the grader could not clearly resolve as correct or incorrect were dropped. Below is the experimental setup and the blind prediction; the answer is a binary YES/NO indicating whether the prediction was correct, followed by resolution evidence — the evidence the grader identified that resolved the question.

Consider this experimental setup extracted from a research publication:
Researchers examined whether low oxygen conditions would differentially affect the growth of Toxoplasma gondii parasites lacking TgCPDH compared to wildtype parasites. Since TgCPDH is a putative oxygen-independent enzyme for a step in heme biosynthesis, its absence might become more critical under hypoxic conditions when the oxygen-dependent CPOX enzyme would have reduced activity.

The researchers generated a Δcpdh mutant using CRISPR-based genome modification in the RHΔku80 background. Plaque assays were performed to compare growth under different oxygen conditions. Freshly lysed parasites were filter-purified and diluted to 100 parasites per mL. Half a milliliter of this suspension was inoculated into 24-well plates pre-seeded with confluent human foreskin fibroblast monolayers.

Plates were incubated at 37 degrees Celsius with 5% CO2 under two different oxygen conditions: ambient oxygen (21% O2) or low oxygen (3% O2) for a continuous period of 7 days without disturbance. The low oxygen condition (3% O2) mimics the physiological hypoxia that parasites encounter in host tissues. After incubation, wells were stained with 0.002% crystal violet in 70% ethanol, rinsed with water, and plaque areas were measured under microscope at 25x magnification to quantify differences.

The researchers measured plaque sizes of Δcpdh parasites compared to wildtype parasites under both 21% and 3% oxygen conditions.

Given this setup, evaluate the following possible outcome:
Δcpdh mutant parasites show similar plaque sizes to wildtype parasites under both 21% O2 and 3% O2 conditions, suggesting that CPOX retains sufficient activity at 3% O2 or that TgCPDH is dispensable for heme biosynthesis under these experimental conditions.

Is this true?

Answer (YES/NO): NO